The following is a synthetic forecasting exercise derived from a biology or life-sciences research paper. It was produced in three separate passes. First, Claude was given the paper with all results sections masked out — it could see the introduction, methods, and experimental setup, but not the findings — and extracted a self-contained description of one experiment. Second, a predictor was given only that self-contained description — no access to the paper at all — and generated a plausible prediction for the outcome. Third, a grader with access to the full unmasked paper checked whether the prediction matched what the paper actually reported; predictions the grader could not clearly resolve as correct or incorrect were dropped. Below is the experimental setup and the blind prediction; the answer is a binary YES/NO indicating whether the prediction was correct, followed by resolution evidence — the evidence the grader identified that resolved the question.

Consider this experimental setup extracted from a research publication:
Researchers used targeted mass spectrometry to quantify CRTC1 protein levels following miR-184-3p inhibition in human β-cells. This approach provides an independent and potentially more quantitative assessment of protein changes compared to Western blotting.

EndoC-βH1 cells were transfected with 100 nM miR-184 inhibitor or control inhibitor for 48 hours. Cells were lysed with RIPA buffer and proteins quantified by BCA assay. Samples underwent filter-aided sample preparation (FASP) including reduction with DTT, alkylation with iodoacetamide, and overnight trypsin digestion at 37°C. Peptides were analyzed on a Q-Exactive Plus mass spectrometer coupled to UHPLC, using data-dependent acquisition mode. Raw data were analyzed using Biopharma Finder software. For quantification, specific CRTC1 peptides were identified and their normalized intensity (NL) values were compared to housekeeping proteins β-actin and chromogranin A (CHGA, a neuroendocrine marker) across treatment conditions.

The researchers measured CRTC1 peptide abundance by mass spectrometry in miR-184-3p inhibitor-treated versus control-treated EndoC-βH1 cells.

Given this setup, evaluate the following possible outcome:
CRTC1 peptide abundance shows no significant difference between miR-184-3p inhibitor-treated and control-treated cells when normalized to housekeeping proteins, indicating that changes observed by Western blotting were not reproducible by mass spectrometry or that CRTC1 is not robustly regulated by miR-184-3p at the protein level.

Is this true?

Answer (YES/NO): NO